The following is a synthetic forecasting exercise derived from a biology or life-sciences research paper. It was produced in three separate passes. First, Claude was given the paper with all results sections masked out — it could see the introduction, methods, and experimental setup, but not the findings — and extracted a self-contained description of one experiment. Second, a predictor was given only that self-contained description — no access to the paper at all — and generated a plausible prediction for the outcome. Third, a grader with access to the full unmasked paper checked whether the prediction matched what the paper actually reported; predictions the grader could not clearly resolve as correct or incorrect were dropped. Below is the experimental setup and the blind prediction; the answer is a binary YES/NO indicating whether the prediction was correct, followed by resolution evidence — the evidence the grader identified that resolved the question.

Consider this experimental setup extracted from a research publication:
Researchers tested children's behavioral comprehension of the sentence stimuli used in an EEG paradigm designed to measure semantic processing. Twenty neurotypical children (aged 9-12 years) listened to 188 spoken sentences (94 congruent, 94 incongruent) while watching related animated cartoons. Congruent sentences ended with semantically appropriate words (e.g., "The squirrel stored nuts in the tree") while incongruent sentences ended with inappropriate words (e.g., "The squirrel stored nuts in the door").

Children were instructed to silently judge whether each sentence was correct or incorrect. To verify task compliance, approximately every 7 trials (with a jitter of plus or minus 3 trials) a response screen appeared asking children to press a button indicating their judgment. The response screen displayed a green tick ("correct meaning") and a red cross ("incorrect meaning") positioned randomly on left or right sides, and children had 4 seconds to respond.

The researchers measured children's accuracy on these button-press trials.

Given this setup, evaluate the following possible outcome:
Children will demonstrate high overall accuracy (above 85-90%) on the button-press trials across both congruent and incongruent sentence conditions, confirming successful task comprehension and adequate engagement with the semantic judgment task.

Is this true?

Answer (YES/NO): YES